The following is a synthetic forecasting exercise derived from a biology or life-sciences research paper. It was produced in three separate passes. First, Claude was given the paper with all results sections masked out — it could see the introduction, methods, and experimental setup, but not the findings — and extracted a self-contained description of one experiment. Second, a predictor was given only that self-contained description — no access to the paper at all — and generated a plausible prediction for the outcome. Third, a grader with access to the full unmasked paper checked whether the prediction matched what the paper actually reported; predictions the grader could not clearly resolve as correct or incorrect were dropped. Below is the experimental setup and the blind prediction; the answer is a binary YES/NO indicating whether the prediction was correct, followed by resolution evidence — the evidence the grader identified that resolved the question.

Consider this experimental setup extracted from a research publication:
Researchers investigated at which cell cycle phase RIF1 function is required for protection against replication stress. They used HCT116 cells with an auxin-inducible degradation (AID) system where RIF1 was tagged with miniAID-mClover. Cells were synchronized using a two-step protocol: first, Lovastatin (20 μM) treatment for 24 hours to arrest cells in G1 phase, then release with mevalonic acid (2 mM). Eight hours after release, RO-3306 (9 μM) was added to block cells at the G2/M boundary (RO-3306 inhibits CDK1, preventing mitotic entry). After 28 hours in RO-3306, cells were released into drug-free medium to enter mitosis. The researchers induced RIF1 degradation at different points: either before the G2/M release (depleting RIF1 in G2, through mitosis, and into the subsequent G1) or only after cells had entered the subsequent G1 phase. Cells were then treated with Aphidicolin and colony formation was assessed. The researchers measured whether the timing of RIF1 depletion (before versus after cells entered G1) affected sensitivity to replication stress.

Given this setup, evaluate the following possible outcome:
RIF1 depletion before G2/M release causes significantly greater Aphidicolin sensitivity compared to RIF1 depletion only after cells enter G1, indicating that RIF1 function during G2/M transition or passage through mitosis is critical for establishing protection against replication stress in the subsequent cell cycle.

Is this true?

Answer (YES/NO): NO